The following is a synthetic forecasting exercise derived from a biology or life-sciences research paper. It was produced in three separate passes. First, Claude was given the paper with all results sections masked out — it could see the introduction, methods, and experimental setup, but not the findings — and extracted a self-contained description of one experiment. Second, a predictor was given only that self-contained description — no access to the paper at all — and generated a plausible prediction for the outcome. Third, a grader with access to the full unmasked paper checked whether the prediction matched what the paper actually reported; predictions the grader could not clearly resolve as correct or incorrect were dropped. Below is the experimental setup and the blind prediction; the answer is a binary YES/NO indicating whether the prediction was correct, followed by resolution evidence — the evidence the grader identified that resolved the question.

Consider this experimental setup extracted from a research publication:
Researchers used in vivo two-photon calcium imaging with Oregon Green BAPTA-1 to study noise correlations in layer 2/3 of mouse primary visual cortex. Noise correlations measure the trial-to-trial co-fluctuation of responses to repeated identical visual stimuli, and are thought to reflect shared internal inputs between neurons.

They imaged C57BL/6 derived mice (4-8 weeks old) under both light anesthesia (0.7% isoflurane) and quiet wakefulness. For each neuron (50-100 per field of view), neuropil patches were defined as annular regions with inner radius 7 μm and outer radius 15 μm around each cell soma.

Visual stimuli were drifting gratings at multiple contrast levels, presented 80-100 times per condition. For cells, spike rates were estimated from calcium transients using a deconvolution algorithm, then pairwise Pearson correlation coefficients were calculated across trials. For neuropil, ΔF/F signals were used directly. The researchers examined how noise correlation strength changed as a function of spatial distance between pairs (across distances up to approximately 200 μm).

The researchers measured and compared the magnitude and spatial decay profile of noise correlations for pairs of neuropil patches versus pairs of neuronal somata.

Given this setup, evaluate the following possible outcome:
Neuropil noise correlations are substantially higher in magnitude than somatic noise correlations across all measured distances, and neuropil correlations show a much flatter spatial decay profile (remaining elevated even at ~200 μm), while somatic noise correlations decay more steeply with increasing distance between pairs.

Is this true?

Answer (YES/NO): NO